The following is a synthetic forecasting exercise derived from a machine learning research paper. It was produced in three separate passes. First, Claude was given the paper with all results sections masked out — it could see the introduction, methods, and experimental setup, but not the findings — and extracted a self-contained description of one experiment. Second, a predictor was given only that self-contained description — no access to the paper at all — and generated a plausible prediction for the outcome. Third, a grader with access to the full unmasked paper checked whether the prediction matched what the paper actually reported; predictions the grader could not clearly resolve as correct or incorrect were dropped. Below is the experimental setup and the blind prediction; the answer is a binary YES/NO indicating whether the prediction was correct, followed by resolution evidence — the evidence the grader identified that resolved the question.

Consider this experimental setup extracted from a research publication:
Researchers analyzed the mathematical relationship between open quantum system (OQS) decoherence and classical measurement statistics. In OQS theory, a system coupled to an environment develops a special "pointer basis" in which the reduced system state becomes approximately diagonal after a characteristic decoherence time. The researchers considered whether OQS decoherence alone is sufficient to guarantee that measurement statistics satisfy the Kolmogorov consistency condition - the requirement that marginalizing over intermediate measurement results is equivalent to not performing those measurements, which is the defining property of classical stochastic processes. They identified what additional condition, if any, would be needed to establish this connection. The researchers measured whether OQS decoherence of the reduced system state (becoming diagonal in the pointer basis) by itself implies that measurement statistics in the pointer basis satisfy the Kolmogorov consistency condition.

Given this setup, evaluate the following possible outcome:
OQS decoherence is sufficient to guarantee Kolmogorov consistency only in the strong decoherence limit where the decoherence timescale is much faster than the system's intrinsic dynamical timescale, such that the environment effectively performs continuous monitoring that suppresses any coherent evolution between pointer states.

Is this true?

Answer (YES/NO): NO